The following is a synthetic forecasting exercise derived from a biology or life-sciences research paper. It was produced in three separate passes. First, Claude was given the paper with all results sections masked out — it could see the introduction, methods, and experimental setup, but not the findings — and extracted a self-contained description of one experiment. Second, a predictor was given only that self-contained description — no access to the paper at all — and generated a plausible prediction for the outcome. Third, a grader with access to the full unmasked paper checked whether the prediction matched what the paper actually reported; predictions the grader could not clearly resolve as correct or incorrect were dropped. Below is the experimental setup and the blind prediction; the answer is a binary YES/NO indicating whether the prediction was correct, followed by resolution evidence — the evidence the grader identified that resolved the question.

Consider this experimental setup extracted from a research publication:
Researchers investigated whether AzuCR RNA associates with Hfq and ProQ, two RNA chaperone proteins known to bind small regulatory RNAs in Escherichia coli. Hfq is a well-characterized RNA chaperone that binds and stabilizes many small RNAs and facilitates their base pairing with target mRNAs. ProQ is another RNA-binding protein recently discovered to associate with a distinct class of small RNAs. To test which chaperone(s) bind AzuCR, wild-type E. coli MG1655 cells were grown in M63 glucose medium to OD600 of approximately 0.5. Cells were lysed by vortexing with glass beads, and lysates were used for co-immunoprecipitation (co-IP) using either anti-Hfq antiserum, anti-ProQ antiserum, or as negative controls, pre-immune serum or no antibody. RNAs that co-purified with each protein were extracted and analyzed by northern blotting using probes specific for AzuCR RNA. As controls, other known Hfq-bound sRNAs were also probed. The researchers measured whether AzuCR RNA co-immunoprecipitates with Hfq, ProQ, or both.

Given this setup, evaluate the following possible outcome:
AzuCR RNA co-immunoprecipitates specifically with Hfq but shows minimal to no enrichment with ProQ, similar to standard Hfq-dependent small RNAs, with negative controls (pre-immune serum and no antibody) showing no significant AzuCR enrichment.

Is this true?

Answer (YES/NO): NO